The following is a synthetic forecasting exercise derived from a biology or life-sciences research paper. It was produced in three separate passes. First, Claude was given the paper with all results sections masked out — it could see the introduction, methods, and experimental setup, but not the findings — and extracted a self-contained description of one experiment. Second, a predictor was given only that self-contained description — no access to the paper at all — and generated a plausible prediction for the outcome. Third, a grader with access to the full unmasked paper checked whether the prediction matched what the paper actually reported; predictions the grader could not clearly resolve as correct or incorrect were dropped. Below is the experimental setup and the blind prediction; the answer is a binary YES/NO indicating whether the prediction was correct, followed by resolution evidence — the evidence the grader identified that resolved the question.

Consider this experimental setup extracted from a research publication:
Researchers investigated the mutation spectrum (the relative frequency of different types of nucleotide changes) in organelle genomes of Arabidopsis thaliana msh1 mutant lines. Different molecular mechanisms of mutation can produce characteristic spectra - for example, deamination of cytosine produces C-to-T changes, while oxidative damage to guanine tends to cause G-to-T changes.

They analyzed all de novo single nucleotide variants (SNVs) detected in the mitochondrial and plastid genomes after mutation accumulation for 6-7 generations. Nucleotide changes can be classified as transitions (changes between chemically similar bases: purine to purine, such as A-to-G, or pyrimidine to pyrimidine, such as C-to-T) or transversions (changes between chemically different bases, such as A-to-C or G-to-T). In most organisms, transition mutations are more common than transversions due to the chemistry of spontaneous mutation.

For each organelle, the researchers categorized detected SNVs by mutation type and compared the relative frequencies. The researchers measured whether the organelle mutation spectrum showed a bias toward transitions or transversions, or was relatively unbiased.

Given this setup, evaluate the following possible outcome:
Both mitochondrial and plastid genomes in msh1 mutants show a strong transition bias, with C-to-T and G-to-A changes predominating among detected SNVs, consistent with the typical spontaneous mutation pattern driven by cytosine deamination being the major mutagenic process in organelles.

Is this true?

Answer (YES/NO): NO